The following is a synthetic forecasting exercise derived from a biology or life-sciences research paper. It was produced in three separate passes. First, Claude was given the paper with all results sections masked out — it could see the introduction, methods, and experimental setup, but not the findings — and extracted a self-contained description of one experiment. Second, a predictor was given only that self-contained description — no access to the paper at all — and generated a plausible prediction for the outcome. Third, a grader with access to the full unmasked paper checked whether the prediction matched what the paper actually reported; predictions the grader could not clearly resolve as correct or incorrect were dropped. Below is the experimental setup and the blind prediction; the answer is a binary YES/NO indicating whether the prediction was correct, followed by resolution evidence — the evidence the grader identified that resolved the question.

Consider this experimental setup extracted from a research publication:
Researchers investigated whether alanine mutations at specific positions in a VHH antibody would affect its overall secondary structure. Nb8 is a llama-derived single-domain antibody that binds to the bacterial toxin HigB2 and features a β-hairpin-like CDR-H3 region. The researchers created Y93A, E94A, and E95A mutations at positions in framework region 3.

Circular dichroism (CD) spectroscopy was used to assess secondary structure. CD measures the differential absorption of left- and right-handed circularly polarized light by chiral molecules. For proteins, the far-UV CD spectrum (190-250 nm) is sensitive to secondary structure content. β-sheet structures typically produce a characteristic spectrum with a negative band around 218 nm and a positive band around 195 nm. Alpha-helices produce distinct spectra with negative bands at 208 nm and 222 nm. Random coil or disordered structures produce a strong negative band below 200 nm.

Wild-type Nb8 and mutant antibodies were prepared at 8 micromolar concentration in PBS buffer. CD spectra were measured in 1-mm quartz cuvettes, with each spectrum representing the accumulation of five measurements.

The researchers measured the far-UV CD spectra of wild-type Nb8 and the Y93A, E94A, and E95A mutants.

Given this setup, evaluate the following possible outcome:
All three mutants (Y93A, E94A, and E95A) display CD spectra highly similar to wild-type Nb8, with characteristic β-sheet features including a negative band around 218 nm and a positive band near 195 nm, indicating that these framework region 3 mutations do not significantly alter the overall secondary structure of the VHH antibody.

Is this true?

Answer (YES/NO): NO